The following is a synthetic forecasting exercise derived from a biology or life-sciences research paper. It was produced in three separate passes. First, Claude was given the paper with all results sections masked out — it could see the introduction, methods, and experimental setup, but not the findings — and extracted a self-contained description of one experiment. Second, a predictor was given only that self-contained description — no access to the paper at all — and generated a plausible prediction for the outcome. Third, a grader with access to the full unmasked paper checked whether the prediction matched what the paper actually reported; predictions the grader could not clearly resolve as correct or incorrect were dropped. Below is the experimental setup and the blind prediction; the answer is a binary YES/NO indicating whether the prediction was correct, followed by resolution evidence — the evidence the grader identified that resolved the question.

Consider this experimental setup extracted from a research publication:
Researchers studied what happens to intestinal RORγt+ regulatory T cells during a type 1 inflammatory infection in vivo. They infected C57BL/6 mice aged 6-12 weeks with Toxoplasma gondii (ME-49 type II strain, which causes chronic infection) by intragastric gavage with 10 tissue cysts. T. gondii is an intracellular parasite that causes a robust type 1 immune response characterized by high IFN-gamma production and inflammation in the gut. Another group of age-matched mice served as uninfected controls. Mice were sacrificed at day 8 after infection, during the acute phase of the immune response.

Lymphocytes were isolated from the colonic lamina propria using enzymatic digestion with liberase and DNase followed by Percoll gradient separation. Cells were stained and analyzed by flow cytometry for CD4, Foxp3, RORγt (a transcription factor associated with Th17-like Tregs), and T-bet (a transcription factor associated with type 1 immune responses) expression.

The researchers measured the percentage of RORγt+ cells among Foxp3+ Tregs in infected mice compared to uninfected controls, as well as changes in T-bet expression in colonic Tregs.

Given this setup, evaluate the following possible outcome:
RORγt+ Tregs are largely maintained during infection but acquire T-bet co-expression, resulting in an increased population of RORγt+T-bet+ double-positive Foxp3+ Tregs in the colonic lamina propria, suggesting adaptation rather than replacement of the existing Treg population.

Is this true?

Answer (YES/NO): NO